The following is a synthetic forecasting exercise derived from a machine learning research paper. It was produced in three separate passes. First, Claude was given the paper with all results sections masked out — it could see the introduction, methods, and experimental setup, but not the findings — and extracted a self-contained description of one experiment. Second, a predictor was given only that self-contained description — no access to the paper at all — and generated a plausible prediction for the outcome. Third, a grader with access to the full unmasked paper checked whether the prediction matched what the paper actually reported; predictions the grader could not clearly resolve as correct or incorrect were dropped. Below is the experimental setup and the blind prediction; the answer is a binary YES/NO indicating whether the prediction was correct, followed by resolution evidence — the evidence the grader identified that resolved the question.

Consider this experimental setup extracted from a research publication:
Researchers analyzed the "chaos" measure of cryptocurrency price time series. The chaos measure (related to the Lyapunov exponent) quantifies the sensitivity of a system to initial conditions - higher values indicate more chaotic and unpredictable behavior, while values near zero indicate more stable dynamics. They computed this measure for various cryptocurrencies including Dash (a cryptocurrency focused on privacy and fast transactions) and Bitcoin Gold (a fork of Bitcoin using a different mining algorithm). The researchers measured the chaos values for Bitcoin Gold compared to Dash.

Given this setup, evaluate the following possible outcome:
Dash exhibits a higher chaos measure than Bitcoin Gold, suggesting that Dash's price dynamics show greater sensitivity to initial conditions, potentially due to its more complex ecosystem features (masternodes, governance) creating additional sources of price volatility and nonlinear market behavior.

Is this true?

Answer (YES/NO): YES